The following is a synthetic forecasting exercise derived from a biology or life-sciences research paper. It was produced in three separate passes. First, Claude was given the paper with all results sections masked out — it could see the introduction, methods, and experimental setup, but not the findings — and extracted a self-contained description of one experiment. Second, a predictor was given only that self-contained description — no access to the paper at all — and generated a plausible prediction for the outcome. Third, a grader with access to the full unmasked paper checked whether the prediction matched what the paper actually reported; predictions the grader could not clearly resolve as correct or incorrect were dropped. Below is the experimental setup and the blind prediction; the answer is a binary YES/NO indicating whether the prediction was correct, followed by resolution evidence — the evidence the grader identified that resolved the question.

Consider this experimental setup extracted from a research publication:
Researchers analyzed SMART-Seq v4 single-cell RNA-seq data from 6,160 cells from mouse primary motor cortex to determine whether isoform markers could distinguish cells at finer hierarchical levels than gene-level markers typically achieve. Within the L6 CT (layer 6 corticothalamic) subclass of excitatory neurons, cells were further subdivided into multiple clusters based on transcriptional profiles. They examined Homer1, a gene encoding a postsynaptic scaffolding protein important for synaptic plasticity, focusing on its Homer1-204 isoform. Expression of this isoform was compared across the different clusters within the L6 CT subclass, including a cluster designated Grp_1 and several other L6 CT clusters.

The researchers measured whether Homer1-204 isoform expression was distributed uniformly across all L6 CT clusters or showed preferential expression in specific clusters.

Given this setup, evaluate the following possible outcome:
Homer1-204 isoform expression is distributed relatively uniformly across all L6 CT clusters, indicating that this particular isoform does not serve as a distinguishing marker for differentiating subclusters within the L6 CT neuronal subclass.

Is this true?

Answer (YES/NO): NO